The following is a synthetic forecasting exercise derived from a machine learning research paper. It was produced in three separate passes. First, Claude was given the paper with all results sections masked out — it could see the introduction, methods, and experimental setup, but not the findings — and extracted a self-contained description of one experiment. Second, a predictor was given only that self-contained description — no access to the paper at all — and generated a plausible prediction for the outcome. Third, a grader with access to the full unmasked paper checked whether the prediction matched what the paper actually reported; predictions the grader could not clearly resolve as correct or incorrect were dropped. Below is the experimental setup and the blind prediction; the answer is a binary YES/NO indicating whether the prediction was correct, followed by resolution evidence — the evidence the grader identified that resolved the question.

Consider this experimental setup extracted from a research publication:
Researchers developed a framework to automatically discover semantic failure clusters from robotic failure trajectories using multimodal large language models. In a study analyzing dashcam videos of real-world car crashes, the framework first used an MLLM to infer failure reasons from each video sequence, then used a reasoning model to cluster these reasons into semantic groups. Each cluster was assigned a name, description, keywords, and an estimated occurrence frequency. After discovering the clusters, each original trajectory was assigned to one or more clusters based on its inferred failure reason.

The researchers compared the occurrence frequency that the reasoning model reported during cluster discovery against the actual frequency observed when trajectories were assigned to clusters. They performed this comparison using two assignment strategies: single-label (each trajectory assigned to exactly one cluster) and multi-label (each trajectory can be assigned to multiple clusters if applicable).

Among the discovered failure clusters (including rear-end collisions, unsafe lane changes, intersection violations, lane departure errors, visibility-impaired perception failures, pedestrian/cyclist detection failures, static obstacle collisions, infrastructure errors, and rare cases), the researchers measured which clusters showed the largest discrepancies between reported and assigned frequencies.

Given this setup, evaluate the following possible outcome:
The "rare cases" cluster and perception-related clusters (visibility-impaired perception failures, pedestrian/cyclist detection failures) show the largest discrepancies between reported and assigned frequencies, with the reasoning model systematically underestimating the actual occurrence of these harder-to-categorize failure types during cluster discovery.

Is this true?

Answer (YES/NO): NO